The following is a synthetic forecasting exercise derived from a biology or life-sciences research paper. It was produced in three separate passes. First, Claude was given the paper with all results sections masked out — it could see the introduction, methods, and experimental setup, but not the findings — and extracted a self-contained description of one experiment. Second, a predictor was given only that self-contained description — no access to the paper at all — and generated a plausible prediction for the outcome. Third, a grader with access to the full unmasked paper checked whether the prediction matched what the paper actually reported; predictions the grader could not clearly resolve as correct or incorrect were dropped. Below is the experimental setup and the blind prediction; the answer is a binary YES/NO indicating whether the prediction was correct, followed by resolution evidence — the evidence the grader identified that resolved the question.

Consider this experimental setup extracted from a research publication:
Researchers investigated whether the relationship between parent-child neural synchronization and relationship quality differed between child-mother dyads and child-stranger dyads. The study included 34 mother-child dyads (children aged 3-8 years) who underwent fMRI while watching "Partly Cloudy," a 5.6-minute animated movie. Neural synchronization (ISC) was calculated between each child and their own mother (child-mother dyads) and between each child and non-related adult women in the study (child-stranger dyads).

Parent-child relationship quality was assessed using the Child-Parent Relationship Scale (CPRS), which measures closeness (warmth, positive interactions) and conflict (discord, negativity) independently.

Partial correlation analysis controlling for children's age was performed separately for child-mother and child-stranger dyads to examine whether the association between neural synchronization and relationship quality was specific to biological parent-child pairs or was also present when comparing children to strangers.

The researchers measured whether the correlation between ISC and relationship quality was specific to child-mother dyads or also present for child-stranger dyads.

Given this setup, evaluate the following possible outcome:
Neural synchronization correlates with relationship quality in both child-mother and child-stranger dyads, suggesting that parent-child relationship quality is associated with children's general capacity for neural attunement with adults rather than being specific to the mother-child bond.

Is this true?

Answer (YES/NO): NO